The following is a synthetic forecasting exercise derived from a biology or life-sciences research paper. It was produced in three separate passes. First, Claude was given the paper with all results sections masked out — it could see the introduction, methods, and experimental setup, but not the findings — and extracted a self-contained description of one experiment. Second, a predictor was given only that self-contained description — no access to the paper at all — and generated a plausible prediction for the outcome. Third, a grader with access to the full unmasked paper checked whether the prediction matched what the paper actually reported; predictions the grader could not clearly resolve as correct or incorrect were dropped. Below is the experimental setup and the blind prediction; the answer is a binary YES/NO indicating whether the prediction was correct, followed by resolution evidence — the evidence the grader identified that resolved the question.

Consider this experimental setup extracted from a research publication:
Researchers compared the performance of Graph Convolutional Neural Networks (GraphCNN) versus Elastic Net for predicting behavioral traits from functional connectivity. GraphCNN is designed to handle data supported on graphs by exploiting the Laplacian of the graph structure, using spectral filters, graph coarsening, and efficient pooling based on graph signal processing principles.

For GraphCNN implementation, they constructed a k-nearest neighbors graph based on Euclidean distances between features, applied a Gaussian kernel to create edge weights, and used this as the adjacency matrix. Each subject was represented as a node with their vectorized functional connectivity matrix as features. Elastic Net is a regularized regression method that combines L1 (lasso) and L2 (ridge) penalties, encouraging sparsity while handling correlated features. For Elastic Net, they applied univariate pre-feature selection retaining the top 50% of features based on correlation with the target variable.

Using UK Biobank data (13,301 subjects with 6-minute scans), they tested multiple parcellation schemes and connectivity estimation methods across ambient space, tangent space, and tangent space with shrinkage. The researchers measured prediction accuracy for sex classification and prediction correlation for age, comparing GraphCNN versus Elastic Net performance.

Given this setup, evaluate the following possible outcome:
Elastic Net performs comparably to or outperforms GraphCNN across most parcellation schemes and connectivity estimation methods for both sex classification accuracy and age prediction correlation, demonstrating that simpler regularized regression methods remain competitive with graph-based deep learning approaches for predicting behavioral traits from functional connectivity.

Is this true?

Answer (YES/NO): YES